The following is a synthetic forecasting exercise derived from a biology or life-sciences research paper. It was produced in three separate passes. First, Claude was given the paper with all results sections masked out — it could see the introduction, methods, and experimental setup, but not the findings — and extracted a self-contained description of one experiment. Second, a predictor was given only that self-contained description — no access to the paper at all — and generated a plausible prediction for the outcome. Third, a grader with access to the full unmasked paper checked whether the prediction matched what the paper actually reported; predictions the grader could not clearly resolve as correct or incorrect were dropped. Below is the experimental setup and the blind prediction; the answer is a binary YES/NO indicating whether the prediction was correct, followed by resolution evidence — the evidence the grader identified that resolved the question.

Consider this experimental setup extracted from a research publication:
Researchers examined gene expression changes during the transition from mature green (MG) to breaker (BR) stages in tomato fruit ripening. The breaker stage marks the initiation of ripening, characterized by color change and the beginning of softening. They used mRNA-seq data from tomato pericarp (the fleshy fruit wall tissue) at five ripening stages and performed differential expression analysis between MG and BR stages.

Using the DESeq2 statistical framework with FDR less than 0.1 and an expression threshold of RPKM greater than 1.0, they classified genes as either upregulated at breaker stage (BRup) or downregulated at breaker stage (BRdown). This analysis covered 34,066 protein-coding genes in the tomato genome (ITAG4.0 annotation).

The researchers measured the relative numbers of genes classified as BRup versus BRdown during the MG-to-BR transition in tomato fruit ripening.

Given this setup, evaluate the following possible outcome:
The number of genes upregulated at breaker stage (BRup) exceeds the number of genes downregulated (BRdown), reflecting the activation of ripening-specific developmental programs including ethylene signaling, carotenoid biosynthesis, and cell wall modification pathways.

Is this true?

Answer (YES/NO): NO